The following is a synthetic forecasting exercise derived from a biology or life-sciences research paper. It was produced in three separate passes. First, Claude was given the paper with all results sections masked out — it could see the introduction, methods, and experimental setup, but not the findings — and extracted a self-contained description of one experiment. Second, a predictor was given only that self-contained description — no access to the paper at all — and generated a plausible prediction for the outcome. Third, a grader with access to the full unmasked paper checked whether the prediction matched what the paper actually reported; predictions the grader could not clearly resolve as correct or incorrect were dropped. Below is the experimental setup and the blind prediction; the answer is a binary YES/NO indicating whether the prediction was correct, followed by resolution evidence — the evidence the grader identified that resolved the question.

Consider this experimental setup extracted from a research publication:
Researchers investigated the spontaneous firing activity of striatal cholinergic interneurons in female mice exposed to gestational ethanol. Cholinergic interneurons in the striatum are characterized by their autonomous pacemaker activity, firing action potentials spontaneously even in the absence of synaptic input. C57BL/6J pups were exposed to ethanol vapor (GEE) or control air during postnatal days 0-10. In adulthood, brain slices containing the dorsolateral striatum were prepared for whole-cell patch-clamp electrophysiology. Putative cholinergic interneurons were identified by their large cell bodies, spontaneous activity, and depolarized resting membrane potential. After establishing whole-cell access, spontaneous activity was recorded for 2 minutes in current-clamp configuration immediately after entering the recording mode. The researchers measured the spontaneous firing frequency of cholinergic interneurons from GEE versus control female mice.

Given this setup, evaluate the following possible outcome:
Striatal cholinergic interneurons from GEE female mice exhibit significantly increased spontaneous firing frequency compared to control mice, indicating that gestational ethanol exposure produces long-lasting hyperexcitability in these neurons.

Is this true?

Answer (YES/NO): NO